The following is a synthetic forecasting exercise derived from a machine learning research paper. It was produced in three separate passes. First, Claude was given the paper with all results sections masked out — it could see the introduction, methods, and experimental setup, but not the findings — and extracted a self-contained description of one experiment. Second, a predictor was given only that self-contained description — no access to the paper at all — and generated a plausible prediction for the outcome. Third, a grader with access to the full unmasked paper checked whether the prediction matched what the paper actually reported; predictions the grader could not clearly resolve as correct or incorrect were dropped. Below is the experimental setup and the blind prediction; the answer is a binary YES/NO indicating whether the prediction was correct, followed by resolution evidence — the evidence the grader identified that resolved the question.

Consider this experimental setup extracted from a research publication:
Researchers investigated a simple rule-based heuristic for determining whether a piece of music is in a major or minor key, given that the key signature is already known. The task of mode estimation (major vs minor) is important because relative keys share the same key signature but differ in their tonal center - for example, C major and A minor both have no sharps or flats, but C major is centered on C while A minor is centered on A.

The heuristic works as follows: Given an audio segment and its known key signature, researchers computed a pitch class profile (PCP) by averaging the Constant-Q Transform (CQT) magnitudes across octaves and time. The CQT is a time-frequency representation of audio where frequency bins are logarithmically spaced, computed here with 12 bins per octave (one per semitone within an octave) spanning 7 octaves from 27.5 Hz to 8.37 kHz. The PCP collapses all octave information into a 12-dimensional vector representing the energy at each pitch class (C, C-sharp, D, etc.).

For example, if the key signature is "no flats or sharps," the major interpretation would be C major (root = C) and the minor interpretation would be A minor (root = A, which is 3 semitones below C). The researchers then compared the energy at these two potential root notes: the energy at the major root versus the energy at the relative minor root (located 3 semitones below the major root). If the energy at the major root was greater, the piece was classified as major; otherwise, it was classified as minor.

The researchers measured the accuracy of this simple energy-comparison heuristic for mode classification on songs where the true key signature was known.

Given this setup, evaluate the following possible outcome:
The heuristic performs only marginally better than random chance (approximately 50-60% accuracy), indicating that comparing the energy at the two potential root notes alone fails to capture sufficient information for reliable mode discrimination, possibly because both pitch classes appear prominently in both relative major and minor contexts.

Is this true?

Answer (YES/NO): NO